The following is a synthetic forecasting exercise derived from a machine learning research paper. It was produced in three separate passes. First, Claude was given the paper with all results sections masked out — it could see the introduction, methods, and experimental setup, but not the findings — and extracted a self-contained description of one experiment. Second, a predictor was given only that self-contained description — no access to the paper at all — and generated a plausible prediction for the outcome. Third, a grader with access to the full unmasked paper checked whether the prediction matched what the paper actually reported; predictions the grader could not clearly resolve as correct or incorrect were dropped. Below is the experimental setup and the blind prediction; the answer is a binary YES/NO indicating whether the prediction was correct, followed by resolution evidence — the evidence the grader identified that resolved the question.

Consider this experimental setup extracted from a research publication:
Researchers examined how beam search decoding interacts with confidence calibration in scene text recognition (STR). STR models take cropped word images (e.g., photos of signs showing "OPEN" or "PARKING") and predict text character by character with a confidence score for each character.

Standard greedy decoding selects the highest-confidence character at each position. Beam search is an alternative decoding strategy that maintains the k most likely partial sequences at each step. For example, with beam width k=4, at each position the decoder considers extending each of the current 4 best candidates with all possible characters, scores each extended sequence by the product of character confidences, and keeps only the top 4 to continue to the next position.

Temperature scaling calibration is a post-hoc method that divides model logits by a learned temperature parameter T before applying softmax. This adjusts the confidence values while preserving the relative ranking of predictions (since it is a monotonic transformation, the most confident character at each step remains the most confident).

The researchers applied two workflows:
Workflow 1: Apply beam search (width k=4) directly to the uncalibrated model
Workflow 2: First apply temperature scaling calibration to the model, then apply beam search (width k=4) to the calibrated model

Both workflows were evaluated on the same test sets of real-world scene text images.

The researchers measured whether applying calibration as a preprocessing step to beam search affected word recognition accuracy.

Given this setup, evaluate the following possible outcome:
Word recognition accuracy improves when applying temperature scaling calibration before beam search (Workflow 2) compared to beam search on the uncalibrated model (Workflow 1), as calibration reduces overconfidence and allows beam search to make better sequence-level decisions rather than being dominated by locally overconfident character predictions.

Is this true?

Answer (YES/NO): YES